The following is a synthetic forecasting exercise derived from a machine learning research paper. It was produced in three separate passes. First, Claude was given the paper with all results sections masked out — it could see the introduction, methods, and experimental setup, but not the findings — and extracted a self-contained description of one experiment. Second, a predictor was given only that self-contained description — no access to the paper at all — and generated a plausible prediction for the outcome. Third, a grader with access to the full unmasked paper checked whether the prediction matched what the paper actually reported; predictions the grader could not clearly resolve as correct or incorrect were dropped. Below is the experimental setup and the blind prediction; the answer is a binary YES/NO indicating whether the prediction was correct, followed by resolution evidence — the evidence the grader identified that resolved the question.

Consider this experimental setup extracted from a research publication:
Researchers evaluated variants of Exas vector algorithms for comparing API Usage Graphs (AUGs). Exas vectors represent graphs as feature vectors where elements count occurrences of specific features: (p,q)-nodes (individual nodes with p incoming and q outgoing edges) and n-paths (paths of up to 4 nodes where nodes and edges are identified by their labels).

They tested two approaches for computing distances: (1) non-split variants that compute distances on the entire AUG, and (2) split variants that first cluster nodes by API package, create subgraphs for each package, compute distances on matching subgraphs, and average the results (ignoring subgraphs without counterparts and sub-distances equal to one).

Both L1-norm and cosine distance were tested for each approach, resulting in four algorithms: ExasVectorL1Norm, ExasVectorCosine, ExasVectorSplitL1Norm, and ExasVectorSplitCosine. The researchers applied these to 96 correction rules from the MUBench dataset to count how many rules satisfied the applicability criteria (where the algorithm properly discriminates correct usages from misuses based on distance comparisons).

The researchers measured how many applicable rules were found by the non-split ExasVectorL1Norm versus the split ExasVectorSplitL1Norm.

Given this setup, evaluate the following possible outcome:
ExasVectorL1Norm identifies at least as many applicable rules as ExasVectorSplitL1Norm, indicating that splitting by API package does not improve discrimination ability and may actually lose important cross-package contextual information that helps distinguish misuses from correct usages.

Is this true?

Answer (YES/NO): NO